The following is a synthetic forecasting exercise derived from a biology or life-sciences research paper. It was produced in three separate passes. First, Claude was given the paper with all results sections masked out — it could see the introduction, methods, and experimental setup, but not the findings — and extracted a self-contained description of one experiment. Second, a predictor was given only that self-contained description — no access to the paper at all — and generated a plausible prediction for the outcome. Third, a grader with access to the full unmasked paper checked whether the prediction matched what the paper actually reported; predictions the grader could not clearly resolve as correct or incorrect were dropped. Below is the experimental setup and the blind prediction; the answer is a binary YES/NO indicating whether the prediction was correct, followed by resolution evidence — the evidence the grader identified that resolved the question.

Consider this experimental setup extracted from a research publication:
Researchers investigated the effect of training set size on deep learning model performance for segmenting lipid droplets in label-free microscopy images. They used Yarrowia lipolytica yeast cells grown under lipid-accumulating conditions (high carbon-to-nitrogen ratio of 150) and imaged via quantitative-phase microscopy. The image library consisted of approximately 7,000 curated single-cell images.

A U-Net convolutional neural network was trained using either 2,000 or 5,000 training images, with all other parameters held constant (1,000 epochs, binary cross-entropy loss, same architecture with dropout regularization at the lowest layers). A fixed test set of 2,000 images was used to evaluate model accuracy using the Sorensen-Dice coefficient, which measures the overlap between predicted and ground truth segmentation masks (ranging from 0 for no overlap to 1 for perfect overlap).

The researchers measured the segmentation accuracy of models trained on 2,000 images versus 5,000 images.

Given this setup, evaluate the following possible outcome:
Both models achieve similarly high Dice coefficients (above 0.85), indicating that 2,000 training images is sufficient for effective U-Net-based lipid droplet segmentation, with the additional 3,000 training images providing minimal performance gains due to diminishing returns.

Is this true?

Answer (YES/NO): NO